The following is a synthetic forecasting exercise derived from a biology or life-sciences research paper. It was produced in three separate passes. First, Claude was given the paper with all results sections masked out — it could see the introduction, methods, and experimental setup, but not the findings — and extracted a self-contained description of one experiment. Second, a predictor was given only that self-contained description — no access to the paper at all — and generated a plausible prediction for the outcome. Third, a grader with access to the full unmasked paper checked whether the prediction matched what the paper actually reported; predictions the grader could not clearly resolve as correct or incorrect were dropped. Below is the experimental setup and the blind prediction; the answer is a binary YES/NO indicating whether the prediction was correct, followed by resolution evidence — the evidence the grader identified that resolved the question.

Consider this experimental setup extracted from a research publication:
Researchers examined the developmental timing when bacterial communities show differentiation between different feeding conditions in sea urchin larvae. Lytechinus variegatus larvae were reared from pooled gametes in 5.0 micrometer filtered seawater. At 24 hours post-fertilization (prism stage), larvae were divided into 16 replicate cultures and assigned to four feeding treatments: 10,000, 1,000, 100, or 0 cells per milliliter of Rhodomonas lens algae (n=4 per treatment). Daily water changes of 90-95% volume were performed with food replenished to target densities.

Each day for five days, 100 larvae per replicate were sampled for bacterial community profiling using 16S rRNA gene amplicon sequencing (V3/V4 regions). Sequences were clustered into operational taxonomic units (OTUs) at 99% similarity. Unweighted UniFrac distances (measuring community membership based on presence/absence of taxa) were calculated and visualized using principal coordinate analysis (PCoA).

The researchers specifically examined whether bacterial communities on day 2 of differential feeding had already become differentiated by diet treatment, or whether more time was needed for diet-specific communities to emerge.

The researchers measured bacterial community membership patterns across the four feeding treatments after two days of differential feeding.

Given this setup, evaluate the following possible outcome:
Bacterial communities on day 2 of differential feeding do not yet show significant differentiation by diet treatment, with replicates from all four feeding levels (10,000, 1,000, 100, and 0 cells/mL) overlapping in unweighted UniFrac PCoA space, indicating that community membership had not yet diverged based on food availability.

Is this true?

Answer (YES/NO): NO